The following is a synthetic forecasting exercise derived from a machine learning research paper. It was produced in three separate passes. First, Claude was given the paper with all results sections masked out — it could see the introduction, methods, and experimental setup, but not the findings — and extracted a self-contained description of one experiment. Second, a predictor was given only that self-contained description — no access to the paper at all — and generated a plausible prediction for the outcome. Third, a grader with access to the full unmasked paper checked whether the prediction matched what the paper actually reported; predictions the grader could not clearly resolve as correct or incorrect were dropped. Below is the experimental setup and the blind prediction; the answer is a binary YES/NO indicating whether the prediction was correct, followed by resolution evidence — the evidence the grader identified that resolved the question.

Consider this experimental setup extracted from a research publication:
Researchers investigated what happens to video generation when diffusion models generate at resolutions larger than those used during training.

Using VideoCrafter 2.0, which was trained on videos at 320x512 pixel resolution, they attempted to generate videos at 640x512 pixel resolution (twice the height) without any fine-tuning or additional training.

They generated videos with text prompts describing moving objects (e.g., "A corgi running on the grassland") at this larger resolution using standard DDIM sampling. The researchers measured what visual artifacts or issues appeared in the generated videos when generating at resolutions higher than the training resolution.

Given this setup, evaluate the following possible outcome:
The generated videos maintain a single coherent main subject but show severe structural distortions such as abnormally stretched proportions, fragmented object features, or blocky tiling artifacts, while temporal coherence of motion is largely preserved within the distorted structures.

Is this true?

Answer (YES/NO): NO